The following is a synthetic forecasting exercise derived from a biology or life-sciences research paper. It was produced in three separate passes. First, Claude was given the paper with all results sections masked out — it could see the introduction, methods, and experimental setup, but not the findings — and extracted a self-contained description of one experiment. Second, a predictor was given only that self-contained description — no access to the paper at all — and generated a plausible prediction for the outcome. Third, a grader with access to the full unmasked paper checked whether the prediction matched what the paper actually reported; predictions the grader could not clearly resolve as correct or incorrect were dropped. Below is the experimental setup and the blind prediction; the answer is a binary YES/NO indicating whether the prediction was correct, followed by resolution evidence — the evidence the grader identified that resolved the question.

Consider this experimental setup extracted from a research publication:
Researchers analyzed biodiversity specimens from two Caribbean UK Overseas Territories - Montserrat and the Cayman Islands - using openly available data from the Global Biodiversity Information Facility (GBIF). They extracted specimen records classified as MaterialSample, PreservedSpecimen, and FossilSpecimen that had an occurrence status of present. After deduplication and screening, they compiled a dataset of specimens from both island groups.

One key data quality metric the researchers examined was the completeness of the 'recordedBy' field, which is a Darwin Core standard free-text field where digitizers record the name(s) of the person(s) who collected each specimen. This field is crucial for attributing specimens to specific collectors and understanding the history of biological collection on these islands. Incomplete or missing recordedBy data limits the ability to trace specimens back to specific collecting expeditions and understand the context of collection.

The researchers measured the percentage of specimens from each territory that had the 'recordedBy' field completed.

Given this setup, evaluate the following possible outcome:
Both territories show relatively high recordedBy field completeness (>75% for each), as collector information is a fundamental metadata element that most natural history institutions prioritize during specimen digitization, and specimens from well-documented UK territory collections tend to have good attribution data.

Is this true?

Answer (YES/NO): YES